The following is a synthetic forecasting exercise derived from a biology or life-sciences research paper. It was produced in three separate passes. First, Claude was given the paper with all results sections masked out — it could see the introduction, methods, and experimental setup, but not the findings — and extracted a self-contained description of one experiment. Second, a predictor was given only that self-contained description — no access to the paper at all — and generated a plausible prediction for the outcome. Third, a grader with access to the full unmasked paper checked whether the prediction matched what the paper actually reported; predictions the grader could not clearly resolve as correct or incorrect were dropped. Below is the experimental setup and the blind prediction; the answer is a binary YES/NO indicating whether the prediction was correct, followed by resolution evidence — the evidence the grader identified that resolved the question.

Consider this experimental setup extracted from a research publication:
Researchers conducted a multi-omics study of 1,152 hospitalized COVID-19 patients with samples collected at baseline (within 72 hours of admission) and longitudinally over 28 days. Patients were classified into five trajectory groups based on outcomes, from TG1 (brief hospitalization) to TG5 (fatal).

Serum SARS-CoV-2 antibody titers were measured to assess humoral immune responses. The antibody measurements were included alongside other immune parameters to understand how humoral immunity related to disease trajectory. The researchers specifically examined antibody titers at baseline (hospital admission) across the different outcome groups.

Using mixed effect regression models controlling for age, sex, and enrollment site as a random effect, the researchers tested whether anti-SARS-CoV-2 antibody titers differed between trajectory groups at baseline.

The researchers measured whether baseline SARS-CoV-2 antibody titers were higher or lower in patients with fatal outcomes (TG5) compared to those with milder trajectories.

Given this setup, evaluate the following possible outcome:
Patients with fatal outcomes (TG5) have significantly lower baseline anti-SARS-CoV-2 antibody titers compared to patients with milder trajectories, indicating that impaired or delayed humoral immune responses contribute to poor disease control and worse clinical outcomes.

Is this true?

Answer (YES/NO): YES